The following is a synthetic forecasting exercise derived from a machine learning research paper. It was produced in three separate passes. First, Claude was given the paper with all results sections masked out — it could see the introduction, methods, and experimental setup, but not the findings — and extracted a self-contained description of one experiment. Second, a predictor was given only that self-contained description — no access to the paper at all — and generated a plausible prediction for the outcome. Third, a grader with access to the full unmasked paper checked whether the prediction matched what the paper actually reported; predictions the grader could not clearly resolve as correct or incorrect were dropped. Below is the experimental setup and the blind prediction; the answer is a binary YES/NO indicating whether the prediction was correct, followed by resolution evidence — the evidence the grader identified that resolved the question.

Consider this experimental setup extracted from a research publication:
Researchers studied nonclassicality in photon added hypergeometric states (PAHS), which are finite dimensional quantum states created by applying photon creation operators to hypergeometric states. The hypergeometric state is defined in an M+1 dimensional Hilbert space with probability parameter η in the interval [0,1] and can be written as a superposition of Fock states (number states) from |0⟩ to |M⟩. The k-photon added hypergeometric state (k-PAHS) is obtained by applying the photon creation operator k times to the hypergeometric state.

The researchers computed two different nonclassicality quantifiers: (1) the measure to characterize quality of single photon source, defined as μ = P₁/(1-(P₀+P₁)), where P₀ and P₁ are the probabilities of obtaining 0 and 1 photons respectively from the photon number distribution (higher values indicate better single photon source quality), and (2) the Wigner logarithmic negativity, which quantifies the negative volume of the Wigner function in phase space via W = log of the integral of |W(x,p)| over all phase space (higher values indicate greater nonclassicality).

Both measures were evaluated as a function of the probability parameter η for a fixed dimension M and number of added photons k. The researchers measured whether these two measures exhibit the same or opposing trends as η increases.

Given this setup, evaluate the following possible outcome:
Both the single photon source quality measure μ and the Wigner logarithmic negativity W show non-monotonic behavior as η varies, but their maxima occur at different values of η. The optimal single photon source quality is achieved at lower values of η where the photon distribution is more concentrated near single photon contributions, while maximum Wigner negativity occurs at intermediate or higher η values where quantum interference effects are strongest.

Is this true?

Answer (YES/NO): NO